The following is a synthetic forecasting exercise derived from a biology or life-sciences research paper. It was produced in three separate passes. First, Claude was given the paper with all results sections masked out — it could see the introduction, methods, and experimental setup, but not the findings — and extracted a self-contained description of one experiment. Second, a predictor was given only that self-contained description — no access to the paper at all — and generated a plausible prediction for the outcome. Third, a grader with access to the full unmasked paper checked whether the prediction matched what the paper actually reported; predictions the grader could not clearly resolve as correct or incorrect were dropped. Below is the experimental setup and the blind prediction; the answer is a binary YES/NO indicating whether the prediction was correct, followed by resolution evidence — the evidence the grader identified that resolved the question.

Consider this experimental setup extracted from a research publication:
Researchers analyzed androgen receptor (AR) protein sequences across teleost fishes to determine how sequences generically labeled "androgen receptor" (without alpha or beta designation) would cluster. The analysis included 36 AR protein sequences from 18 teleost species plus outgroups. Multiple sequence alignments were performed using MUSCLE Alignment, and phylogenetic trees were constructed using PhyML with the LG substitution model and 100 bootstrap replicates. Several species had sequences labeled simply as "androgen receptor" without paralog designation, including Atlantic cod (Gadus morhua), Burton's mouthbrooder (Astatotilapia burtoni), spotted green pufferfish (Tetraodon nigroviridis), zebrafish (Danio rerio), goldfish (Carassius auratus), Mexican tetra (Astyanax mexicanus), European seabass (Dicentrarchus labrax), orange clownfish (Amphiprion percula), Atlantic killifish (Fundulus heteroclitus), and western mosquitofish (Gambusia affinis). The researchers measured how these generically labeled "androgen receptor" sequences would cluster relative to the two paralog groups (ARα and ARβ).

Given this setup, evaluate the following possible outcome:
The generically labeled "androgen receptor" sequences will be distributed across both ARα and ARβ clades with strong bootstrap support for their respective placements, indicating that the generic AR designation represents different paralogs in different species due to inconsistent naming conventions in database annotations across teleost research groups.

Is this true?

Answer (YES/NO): YES